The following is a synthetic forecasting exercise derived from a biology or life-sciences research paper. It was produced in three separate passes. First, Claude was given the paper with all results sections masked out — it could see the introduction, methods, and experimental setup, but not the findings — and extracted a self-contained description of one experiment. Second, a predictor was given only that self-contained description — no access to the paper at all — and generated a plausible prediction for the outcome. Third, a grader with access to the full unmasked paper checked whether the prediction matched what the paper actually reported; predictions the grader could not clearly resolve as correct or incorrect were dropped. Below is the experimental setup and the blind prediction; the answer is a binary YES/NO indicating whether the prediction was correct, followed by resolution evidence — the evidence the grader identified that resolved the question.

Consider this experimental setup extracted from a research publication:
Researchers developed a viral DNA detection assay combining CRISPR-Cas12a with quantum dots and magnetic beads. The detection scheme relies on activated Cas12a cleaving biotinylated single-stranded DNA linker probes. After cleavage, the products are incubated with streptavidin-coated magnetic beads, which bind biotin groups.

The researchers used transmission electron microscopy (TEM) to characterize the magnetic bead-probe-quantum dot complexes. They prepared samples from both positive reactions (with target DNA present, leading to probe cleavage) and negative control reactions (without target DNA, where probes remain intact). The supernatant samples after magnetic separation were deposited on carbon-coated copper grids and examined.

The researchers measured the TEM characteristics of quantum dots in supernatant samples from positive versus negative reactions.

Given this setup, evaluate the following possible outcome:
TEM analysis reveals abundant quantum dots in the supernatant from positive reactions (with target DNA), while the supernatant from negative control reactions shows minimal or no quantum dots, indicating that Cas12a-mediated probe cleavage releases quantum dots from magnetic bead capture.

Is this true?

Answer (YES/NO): NO